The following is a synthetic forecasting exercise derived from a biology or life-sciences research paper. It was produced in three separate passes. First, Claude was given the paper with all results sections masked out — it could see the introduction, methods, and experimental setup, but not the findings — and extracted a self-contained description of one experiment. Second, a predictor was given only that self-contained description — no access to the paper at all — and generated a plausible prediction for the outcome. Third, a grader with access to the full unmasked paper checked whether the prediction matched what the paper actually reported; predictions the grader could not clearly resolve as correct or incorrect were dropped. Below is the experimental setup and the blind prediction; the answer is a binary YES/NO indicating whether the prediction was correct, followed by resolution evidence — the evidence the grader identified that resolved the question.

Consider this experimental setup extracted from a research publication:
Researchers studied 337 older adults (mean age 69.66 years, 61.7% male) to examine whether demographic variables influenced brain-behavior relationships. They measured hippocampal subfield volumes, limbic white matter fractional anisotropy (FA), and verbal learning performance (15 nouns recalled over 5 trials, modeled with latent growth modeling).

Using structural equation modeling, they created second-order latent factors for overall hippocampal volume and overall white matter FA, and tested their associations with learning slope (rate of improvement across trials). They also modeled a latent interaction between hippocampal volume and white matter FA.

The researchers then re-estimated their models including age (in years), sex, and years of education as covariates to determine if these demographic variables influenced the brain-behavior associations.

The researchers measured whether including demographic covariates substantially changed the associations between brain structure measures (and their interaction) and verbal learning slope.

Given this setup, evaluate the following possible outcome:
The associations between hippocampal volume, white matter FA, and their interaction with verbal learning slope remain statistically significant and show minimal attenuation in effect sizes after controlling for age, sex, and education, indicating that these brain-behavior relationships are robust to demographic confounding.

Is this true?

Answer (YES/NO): NO